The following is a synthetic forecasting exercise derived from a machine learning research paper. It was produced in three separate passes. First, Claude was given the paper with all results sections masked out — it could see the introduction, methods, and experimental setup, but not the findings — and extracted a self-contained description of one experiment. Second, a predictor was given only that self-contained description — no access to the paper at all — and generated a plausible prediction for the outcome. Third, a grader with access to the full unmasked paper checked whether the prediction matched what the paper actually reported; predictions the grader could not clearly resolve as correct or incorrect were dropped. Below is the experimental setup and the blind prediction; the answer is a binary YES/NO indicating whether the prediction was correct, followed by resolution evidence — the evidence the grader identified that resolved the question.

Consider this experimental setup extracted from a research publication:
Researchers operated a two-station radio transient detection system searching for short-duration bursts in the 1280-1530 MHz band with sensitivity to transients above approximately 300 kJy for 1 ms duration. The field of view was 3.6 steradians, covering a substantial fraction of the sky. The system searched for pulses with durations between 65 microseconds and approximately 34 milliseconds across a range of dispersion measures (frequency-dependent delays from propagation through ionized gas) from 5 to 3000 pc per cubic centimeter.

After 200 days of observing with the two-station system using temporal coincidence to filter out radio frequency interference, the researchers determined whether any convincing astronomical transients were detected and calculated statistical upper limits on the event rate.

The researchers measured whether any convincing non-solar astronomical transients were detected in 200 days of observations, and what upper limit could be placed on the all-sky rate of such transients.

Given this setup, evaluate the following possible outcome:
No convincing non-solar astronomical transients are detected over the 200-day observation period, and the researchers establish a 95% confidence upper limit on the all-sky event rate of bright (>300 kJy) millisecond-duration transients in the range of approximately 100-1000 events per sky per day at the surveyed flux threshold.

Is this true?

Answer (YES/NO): NO